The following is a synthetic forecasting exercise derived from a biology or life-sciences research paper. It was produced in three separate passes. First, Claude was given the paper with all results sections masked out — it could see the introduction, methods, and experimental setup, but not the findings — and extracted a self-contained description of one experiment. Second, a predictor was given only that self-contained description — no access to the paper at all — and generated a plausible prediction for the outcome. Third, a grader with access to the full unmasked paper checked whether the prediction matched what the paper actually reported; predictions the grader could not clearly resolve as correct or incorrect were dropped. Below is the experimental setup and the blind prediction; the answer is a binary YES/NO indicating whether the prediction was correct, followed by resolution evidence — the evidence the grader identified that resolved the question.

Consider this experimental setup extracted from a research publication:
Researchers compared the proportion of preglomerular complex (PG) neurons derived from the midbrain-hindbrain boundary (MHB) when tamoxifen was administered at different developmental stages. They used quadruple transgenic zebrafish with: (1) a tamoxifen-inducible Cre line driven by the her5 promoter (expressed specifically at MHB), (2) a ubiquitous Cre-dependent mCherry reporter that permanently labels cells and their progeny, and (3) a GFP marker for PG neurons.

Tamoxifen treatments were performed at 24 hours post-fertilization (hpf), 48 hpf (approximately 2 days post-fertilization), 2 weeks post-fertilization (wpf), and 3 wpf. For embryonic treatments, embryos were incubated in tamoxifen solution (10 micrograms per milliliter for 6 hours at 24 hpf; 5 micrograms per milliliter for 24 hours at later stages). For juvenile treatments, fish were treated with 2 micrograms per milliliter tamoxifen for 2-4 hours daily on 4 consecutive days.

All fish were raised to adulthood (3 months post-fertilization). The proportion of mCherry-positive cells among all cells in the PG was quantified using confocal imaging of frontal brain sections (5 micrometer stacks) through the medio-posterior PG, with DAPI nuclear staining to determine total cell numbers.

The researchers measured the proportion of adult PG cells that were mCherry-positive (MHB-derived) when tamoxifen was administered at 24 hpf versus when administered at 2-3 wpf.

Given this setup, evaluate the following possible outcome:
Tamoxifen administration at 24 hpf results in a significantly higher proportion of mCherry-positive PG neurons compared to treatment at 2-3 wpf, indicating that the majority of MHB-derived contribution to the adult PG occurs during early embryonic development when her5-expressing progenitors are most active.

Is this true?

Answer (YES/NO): YES